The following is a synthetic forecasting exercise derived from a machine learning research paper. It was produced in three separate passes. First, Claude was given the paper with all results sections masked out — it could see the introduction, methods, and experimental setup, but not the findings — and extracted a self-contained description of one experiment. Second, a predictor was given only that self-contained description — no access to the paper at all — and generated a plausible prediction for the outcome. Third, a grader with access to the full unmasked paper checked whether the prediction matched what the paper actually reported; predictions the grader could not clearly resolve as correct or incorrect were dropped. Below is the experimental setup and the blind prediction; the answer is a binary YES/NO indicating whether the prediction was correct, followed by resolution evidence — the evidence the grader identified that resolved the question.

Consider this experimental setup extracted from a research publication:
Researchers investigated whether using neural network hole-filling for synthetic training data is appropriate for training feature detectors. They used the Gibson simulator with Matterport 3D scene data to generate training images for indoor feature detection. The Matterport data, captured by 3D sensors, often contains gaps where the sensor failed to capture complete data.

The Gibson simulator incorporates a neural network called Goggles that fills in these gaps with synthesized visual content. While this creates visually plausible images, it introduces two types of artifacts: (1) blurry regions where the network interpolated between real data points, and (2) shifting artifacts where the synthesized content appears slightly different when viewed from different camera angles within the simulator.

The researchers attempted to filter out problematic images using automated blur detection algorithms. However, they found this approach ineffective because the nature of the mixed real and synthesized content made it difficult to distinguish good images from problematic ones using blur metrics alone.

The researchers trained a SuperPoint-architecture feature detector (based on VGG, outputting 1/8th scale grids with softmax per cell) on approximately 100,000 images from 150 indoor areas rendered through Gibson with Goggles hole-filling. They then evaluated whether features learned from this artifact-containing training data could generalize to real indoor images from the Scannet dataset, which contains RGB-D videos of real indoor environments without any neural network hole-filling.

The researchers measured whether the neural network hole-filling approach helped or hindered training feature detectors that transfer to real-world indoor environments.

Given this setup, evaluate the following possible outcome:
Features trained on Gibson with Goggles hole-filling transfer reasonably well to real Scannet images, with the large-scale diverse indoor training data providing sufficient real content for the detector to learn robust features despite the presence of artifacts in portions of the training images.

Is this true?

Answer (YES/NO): YES